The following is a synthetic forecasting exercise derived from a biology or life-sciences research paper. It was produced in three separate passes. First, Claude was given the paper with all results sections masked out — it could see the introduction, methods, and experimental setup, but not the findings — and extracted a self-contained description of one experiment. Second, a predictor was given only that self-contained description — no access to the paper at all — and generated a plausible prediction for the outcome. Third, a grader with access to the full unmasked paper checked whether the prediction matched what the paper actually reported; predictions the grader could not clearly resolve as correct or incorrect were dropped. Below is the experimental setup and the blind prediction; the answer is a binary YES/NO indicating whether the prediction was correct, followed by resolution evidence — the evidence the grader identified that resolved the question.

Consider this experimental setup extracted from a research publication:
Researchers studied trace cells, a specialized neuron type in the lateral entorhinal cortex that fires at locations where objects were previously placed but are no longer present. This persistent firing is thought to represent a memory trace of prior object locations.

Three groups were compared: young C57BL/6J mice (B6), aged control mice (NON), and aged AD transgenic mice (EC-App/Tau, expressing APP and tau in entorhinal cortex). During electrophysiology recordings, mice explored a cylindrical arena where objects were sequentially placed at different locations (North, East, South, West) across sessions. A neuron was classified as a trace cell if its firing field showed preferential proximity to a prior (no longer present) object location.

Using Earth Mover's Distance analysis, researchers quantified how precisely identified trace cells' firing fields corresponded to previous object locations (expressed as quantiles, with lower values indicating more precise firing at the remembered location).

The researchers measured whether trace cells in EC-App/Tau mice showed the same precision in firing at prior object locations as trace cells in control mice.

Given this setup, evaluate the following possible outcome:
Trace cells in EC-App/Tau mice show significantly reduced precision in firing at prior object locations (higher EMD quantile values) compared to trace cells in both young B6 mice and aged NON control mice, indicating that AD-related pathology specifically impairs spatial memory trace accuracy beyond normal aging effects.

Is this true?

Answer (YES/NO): NO